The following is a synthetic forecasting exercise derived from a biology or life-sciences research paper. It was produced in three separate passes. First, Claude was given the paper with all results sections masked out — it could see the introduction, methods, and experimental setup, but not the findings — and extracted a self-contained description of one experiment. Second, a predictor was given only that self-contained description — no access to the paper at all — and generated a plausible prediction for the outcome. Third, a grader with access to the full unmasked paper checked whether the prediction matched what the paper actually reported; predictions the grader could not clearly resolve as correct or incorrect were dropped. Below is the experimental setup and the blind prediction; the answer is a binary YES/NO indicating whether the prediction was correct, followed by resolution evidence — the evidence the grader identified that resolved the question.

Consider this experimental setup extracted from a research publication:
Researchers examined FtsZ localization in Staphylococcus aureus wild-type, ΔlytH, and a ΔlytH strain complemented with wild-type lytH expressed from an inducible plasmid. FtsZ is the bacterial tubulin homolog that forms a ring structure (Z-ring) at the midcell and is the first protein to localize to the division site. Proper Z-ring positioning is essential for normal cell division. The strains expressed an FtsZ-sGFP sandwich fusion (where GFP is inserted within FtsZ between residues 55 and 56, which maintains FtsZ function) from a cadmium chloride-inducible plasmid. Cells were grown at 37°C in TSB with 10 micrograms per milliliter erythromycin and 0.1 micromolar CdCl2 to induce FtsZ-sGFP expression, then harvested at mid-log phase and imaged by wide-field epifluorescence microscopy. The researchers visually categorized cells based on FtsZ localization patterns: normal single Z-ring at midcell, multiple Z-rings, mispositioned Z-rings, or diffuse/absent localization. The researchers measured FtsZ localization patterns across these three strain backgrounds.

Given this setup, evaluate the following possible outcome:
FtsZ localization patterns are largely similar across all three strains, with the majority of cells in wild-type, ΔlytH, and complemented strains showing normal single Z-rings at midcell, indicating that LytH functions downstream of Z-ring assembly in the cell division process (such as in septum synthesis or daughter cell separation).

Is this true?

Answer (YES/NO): NO